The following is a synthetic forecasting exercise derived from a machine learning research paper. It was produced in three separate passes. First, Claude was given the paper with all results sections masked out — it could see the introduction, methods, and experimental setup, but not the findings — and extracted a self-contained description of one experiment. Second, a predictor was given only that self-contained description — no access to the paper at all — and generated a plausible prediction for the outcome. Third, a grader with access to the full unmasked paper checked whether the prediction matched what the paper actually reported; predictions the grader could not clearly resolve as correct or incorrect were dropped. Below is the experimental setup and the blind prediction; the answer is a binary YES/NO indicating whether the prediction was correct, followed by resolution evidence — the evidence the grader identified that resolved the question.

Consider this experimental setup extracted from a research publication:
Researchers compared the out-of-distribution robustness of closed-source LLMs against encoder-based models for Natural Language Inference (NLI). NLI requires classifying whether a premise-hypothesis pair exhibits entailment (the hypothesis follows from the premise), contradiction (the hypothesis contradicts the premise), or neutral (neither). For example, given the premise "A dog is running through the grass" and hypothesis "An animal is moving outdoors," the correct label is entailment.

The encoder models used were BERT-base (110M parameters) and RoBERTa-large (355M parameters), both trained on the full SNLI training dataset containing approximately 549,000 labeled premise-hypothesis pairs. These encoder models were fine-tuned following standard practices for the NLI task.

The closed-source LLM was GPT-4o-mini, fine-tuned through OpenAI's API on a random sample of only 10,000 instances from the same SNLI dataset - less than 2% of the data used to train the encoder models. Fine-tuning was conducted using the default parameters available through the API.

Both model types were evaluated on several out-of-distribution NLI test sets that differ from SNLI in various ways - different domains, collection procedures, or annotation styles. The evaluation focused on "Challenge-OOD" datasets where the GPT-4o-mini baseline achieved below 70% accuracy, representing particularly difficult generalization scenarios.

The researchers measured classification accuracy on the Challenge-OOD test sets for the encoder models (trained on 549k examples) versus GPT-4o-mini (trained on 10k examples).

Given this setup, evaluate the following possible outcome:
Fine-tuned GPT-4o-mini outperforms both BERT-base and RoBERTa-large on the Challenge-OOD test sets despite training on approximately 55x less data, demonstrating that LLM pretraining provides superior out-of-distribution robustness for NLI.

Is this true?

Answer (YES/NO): YES